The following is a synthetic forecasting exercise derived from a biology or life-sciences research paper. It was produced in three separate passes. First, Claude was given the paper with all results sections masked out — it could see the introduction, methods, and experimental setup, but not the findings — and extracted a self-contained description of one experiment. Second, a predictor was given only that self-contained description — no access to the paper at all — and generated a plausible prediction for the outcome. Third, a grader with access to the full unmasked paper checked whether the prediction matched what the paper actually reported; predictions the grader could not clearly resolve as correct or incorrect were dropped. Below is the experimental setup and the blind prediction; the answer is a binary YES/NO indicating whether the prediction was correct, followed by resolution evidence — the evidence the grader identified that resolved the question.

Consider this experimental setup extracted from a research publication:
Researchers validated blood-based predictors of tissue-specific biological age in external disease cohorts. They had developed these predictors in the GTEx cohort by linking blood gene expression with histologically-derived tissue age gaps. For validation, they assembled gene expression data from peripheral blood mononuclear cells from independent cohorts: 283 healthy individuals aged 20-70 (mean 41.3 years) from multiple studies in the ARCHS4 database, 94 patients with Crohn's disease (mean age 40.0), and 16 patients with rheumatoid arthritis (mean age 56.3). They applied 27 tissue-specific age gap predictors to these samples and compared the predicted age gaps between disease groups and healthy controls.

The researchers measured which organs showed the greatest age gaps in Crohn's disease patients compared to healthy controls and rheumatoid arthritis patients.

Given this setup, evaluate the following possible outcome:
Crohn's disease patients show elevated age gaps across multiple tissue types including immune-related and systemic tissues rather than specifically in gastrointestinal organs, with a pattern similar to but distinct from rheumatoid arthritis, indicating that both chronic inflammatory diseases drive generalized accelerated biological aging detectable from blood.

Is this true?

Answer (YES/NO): YES